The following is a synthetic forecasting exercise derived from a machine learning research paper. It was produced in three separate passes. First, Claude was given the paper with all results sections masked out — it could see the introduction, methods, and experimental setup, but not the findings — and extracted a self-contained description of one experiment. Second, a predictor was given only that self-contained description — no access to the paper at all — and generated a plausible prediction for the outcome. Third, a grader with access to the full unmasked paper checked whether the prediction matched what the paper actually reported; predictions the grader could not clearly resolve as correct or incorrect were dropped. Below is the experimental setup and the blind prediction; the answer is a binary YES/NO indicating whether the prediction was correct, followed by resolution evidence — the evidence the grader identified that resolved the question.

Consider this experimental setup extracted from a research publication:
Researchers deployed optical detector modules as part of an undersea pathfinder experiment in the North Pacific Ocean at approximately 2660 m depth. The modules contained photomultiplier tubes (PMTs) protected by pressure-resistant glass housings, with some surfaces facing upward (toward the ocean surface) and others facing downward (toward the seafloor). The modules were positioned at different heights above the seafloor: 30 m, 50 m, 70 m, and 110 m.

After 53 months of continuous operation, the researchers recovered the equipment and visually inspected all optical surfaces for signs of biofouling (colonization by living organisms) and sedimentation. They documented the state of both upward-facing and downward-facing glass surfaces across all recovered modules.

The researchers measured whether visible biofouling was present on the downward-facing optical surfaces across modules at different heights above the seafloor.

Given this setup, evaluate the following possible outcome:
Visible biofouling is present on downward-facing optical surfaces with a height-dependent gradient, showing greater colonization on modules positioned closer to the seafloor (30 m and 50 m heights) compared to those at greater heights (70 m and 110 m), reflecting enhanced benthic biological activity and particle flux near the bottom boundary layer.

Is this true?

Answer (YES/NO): NO